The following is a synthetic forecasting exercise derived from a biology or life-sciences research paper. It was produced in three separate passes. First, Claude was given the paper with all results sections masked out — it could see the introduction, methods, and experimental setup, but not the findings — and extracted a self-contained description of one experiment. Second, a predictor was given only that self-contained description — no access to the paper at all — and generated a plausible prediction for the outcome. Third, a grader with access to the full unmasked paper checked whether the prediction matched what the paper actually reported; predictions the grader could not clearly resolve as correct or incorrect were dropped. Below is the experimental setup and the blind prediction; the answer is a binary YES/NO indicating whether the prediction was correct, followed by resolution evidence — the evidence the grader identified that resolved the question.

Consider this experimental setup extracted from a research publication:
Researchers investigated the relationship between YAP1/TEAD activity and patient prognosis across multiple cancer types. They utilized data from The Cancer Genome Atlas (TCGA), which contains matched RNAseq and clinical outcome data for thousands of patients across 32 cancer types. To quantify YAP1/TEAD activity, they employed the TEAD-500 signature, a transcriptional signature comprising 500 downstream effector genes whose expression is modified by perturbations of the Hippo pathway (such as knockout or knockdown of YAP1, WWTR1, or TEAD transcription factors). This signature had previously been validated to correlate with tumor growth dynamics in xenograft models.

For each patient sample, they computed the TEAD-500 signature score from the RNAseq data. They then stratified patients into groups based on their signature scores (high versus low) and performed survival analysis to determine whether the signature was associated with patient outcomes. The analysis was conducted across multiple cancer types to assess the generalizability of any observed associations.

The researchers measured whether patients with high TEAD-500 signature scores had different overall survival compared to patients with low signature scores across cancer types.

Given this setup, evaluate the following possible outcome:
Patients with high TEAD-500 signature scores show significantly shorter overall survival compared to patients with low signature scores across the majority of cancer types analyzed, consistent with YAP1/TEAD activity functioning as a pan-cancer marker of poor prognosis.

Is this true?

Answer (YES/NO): NO